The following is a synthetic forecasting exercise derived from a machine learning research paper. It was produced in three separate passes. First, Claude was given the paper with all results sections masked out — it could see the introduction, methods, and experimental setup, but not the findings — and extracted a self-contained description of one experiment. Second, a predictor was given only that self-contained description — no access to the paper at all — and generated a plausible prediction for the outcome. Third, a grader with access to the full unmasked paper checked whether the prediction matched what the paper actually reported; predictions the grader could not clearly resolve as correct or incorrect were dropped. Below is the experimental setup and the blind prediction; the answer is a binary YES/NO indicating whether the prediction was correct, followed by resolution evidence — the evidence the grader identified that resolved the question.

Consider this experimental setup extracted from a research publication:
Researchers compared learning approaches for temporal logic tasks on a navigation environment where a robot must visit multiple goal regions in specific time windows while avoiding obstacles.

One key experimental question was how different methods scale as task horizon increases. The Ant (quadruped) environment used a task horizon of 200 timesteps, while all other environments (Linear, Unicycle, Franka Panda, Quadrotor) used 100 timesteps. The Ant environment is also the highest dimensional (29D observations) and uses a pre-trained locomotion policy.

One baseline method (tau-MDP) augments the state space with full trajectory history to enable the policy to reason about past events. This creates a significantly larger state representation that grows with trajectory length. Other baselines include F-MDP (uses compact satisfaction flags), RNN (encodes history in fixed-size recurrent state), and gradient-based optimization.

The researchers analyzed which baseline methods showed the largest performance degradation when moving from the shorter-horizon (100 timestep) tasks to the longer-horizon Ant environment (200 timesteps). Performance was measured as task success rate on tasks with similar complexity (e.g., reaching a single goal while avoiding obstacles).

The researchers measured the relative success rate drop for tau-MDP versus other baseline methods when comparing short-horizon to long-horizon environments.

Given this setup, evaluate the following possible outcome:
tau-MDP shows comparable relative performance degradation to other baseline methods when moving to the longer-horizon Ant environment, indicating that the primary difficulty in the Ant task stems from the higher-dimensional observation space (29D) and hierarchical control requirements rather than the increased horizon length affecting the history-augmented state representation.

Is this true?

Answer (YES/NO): NO